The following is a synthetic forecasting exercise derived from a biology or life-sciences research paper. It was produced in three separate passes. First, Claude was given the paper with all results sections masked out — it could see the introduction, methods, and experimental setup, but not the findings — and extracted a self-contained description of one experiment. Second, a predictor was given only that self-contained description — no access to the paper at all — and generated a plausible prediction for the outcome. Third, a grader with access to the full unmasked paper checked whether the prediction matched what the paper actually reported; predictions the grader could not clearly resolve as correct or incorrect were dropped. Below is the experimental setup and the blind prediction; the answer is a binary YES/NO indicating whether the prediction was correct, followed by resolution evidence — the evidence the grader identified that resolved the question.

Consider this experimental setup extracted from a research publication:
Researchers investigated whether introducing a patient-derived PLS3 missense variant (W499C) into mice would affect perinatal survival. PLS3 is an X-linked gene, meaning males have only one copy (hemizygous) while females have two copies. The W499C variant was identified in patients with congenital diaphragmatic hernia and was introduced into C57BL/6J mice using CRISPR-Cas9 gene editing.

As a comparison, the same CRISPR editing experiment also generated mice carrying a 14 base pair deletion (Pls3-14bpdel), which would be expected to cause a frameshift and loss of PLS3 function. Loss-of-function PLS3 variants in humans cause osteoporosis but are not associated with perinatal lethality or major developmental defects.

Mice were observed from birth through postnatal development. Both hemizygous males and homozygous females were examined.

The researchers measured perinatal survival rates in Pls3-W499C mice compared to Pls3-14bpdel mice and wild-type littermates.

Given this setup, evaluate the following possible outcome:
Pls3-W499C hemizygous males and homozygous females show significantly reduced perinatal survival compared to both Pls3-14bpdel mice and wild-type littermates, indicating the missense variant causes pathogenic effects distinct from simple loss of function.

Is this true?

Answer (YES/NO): YES